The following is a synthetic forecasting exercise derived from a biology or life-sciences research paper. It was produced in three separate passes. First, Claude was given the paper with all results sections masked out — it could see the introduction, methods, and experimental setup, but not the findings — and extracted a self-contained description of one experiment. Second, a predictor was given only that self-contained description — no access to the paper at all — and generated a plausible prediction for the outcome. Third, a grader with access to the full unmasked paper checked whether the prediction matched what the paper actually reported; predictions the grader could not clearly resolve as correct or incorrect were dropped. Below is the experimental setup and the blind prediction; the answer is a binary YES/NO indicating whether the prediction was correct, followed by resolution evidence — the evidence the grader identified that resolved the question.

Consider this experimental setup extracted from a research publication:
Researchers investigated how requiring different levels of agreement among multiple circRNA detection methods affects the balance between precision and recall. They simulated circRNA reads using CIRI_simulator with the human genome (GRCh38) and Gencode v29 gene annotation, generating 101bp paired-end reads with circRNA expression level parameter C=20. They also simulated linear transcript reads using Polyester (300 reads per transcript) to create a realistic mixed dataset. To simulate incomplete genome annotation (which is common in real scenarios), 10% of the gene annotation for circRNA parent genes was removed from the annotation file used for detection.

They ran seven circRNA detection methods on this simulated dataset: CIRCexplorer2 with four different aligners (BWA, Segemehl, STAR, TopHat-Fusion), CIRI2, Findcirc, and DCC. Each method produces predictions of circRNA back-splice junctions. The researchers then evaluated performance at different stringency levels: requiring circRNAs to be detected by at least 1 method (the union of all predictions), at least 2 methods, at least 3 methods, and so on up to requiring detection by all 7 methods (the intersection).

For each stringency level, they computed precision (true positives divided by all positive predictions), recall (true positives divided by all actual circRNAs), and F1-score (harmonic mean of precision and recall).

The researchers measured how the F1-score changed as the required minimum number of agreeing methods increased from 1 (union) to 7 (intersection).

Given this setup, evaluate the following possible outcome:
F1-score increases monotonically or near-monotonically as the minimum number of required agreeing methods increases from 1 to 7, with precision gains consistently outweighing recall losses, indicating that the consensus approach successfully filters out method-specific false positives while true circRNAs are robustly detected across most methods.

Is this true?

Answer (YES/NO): NO